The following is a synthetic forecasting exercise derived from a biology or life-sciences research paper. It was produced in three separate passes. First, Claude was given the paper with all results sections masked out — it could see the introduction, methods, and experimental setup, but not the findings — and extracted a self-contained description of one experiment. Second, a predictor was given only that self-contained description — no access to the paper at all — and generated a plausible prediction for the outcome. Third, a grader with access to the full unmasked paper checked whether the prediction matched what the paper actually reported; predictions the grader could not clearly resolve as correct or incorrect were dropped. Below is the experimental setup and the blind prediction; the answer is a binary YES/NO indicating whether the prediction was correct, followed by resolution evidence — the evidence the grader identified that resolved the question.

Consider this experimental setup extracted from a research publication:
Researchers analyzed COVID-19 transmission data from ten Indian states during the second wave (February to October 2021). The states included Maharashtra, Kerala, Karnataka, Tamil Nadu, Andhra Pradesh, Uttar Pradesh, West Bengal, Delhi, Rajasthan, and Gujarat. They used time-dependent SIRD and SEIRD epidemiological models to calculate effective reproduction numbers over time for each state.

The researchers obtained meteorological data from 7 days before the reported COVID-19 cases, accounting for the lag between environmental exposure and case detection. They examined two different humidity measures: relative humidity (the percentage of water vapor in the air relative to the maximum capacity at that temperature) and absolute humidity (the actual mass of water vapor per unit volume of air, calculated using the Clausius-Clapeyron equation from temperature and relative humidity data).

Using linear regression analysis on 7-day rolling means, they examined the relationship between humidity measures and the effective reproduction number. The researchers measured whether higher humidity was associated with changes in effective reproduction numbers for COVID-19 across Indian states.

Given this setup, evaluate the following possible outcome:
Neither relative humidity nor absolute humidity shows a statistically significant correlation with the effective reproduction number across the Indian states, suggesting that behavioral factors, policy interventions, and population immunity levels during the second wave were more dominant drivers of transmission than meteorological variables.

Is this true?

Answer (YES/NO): NO